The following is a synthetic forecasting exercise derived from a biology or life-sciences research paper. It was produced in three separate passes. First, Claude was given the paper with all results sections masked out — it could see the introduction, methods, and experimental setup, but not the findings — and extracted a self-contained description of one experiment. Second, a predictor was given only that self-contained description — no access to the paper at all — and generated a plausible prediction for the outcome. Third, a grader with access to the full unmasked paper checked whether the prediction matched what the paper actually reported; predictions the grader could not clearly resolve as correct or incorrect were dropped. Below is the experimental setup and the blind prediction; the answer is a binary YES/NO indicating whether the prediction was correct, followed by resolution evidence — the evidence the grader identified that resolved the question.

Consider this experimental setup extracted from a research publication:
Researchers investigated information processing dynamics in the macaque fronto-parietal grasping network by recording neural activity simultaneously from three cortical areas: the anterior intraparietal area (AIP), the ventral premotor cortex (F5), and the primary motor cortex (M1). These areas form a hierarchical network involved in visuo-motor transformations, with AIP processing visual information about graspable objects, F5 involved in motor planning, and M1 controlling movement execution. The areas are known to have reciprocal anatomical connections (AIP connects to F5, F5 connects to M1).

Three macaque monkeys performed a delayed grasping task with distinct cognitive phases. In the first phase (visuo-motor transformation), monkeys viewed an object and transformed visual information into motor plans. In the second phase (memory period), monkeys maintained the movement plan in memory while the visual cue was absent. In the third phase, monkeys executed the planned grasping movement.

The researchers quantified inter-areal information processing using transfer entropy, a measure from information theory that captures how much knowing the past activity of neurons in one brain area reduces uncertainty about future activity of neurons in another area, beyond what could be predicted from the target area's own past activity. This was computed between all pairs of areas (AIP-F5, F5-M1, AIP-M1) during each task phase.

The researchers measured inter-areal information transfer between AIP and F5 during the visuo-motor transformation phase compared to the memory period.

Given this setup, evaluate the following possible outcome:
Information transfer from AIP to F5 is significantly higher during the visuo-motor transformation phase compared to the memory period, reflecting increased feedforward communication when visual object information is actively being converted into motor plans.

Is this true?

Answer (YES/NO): YES